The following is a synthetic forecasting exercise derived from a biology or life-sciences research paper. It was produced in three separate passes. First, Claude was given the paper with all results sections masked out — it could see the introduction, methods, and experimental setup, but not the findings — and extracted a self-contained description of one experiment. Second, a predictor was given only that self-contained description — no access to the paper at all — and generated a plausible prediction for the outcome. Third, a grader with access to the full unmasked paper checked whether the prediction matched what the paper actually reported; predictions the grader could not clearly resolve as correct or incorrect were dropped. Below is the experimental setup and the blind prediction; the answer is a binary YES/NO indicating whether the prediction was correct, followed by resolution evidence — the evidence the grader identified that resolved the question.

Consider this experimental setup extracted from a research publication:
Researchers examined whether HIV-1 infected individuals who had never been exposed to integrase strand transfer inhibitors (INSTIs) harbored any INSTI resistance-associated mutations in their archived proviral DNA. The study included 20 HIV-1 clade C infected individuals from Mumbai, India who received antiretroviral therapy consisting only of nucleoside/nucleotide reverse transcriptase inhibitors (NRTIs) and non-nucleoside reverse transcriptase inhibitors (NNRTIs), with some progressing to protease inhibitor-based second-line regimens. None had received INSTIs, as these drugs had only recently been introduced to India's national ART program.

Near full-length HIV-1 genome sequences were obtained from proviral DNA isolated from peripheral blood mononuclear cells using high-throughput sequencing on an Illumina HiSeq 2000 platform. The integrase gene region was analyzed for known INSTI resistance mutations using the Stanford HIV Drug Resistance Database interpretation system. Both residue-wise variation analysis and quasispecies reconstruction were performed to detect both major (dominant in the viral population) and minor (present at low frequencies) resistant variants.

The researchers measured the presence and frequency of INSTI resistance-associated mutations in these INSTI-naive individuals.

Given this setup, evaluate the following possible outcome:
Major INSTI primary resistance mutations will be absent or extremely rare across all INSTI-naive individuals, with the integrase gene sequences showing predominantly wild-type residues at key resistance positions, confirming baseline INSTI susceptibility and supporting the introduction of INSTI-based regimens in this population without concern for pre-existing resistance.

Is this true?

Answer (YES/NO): NO